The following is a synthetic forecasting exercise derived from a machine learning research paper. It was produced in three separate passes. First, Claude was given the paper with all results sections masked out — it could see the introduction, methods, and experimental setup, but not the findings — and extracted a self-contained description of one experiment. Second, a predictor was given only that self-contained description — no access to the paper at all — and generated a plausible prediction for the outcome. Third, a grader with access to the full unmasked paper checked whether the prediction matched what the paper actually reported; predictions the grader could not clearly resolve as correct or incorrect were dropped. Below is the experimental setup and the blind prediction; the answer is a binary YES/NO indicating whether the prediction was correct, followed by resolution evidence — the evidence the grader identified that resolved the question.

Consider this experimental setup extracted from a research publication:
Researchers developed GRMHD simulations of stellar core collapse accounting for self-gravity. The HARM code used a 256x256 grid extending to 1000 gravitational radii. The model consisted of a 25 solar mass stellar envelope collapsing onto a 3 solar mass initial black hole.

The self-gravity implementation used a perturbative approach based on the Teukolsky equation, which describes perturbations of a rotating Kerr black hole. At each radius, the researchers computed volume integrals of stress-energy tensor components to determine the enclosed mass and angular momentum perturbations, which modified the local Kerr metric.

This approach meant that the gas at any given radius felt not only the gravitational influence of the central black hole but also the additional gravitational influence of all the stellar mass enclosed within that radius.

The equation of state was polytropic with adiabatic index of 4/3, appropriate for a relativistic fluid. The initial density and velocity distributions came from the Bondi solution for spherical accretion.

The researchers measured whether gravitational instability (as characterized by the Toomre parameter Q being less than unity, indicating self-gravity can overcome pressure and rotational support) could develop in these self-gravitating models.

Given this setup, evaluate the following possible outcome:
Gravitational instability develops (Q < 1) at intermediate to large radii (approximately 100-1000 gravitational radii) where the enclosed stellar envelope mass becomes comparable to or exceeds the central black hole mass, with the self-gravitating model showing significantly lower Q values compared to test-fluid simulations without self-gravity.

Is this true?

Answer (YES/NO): NO